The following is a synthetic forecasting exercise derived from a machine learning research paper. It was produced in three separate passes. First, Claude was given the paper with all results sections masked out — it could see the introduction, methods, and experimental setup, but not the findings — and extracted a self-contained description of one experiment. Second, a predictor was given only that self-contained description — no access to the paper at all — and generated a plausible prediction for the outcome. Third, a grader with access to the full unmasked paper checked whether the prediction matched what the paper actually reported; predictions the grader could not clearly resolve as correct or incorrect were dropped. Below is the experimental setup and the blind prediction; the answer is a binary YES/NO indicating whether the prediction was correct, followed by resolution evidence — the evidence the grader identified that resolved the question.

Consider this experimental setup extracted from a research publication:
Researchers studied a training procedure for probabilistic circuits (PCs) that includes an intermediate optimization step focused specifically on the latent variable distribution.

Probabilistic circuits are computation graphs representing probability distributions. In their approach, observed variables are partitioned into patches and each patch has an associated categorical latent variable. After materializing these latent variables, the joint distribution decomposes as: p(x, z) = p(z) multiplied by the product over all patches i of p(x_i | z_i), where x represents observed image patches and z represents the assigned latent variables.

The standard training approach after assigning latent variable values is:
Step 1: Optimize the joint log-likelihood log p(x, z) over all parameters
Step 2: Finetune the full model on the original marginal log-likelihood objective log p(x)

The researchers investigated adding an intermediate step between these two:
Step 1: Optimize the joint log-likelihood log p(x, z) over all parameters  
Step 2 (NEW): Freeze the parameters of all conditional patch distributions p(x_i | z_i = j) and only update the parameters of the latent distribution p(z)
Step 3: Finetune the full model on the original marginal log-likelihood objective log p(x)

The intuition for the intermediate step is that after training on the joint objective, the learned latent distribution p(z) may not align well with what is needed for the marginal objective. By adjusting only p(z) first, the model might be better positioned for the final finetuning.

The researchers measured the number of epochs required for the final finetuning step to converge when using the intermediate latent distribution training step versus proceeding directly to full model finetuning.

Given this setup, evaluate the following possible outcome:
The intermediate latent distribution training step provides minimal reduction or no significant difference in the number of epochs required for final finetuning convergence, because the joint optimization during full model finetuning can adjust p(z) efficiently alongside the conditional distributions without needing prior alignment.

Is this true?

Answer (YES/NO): NO